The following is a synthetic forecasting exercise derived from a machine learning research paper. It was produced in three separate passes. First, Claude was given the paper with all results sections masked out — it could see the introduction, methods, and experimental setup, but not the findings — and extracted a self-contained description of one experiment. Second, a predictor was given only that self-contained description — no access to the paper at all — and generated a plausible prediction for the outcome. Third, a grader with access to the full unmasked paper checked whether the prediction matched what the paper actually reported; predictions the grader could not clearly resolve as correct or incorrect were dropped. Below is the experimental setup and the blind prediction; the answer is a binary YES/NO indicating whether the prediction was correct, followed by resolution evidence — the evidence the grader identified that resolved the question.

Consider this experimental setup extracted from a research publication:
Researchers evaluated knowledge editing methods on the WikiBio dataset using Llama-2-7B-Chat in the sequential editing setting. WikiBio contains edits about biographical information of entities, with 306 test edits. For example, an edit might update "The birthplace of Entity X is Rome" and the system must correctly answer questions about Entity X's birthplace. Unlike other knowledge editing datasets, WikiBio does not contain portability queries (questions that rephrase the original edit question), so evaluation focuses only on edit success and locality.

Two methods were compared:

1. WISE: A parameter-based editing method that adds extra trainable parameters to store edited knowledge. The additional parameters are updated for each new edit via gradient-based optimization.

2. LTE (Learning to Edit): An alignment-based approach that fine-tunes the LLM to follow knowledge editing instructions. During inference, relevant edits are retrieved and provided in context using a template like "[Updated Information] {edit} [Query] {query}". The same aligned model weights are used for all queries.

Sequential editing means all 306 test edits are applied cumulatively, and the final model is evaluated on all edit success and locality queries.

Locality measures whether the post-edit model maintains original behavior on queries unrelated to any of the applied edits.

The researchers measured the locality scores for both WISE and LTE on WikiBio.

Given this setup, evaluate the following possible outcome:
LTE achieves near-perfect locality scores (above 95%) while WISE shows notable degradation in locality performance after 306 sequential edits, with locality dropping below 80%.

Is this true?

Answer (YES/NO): NO